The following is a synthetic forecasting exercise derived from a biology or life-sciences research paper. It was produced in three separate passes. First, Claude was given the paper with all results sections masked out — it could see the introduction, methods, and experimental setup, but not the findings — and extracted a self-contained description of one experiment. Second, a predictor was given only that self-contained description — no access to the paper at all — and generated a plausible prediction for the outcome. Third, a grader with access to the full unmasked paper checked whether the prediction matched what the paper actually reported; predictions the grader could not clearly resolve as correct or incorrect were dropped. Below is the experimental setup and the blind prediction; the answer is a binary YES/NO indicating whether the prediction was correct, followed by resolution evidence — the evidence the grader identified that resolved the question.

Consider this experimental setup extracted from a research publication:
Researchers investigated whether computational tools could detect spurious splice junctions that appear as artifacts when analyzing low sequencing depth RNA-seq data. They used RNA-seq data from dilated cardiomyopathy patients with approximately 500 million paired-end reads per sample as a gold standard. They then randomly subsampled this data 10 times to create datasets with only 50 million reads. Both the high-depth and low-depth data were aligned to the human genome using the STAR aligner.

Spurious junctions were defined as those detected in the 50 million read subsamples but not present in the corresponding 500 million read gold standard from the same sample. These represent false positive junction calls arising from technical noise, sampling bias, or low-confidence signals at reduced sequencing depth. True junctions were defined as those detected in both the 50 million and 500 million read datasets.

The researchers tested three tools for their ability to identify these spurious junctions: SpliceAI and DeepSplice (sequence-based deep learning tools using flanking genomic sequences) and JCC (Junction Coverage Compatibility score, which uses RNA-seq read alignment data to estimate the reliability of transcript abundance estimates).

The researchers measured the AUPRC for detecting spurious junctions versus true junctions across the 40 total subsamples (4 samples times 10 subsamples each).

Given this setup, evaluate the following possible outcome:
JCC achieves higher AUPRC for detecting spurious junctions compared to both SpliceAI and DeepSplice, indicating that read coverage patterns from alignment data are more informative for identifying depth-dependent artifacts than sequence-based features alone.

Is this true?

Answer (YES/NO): NO